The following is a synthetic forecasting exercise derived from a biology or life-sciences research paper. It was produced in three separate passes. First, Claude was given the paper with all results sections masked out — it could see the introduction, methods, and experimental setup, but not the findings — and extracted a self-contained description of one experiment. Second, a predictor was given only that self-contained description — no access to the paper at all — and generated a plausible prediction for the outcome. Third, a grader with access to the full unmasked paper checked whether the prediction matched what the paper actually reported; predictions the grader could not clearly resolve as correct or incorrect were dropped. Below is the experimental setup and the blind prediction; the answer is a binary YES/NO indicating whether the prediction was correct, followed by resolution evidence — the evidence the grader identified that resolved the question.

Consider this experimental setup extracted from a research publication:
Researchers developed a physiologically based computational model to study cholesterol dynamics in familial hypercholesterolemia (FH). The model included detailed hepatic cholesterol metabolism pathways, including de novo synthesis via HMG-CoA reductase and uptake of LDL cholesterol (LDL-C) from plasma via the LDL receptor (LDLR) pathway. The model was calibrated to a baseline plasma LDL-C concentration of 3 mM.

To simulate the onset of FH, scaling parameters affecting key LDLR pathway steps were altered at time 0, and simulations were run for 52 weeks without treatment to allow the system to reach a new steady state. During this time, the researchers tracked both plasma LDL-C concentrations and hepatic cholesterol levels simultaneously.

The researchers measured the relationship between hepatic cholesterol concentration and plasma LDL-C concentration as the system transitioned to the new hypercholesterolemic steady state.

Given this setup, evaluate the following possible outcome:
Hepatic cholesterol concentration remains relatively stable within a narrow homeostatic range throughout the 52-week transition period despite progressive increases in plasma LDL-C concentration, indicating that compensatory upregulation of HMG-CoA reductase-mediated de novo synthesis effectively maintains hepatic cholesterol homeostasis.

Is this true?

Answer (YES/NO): NO